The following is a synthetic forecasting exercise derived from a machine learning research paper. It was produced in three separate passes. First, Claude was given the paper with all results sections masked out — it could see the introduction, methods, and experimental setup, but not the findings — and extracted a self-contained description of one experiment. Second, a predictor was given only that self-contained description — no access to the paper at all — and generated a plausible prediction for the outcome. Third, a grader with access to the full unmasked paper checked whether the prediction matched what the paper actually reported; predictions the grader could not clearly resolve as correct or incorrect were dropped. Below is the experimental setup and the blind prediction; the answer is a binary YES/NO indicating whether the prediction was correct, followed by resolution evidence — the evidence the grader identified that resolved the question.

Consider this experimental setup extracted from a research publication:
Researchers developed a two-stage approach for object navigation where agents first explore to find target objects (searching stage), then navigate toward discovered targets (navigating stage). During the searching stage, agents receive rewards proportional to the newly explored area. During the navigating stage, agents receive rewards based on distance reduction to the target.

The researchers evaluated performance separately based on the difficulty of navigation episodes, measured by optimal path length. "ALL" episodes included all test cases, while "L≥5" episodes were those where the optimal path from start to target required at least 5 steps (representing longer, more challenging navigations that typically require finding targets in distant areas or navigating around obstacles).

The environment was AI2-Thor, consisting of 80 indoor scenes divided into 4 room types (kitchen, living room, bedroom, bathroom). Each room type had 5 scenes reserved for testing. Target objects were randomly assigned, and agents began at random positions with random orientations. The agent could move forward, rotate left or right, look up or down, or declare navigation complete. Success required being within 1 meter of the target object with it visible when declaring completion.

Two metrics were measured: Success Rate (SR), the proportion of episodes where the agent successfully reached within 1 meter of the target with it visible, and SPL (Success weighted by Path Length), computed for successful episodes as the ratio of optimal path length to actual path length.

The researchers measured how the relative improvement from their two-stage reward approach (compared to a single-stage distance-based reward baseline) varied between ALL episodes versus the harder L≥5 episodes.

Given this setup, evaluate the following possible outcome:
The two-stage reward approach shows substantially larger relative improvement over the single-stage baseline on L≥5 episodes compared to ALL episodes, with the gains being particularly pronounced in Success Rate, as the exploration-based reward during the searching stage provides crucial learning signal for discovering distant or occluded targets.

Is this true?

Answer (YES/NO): NO